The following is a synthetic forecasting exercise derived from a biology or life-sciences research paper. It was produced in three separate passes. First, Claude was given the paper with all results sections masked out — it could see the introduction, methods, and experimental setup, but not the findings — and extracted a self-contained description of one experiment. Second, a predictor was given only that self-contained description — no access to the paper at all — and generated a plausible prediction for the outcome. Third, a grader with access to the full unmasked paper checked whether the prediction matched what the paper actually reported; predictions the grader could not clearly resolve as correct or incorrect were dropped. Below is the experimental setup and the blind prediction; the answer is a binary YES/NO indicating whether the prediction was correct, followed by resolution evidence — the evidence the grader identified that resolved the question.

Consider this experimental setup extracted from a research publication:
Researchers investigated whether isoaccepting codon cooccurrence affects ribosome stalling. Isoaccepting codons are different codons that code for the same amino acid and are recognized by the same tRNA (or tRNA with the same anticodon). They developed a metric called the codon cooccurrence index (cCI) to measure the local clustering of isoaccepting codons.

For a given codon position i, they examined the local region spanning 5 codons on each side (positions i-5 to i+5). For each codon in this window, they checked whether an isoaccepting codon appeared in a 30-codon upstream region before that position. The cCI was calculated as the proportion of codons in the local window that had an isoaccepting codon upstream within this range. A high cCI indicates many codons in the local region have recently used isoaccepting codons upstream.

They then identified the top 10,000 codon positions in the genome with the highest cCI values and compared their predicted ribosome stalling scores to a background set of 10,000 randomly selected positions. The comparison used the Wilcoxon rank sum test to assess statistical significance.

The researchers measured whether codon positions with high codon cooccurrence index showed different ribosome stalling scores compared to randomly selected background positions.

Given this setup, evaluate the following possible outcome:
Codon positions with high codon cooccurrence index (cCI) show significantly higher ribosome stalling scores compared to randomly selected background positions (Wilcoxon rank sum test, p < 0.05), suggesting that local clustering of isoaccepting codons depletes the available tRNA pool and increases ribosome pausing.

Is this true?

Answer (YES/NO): NO